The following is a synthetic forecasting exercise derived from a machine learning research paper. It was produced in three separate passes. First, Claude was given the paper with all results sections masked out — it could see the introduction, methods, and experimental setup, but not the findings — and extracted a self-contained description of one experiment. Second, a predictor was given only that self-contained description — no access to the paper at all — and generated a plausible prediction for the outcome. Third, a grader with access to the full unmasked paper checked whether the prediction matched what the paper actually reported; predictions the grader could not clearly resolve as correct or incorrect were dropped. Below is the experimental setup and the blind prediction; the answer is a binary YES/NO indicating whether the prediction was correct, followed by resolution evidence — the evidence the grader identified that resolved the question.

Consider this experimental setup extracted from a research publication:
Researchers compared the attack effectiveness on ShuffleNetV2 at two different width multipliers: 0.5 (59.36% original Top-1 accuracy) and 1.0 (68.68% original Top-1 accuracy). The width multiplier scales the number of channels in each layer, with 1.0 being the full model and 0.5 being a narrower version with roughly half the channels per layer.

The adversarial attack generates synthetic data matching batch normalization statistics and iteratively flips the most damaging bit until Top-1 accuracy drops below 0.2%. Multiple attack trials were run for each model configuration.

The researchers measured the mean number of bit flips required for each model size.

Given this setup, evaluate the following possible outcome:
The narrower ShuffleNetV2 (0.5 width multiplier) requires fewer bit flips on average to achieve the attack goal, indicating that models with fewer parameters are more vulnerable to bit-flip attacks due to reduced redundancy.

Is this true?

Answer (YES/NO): YES